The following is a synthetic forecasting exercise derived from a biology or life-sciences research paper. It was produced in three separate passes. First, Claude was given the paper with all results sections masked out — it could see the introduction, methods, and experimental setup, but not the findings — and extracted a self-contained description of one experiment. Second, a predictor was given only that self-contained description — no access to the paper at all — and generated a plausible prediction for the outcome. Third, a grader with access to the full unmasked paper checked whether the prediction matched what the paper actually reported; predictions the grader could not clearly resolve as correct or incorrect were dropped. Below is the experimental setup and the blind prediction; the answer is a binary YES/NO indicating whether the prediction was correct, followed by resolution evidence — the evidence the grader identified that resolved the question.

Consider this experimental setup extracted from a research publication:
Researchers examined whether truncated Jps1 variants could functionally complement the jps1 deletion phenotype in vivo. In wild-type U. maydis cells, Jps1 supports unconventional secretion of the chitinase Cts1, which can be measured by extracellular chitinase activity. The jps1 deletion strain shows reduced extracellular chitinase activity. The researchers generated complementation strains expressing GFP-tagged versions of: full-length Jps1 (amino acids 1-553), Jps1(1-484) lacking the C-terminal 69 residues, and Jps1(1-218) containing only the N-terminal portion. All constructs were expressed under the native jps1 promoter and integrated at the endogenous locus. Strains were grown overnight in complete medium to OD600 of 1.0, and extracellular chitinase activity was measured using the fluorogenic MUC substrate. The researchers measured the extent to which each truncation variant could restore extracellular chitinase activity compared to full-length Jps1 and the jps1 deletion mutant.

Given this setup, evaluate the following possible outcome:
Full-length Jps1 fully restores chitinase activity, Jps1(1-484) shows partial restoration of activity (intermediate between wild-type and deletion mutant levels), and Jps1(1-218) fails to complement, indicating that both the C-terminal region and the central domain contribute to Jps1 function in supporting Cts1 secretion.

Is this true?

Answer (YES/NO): NO